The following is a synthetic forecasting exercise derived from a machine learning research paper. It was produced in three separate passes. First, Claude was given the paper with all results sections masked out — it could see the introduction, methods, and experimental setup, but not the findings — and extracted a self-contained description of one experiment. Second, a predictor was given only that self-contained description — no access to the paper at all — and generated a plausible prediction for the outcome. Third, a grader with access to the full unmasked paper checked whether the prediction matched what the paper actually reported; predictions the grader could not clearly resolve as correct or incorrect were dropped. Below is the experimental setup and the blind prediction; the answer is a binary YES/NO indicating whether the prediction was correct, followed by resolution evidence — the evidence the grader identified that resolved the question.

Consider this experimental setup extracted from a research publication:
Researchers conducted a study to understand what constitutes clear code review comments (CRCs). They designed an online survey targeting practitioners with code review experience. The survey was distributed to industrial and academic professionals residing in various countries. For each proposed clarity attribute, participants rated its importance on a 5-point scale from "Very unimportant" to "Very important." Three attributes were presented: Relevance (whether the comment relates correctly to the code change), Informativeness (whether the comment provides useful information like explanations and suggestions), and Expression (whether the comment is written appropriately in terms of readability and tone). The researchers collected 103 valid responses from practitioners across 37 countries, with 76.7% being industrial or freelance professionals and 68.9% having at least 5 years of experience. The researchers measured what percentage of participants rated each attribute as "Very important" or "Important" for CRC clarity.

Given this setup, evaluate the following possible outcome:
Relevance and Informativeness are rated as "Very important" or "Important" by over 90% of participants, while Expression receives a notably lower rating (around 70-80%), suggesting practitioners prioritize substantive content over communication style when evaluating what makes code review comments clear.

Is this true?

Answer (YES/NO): NO